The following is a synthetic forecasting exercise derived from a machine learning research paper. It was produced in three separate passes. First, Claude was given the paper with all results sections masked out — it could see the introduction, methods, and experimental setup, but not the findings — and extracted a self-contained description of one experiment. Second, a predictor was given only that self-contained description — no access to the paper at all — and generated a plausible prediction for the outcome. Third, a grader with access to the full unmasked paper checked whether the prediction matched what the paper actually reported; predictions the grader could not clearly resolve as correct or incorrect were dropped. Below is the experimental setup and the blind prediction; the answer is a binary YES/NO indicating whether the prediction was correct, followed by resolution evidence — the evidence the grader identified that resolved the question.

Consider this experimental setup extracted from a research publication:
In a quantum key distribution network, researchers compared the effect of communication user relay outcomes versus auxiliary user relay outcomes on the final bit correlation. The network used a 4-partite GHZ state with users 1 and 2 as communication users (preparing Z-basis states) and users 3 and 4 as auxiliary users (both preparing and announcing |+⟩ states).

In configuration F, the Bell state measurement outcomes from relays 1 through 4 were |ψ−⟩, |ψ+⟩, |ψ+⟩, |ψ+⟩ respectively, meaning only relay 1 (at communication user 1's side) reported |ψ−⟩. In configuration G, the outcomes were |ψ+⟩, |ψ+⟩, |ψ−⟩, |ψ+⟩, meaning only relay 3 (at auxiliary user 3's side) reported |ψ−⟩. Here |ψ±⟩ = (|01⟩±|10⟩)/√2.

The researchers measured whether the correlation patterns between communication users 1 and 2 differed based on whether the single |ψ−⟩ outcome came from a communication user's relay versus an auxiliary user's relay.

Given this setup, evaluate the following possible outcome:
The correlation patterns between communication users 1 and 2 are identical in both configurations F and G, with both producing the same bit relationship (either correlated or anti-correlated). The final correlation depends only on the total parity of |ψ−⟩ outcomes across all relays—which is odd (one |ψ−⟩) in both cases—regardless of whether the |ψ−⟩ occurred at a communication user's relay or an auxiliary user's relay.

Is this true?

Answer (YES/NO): YES